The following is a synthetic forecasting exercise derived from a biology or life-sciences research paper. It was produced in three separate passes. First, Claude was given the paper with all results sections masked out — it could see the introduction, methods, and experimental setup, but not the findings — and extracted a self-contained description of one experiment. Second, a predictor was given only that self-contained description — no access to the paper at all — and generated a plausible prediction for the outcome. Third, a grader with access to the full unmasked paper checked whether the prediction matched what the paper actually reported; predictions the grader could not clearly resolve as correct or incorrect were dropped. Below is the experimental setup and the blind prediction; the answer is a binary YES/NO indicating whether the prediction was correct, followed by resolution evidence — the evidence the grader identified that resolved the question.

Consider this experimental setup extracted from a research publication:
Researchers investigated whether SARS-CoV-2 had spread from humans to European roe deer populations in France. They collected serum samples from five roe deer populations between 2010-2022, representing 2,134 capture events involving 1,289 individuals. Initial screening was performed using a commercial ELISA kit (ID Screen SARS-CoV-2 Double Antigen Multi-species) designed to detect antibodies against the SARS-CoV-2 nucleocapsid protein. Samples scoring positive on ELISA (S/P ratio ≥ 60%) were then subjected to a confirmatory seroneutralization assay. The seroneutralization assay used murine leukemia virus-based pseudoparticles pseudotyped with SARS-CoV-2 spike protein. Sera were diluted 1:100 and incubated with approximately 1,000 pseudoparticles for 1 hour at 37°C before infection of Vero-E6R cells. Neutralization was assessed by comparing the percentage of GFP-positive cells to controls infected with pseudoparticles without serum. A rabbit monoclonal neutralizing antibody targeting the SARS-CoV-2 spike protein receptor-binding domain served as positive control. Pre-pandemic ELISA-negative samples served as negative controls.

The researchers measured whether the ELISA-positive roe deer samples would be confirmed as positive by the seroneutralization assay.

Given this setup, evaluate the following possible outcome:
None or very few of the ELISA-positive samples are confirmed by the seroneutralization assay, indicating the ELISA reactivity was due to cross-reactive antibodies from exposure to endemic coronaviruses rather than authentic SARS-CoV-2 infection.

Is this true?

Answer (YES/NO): YES